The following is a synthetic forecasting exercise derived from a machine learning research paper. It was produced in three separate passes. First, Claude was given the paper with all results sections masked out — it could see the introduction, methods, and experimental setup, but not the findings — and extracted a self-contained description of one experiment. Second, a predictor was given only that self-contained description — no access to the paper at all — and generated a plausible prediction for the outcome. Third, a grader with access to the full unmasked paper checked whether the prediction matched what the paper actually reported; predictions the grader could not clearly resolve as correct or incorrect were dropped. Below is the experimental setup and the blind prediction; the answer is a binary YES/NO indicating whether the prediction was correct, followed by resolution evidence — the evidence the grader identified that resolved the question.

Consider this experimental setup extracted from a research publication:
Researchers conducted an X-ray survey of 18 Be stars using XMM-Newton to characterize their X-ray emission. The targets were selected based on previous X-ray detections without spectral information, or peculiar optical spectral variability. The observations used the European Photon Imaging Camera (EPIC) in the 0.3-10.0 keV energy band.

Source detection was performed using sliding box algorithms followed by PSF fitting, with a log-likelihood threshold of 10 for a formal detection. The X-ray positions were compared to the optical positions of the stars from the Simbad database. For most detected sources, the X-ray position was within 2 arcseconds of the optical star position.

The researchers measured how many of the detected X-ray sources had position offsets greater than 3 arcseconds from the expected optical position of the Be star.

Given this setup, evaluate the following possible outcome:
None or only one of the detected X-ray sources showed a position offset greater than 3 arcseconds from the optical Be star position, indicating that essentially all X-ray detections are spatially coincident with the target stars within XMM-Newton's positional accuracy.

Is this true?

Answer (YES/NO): NO